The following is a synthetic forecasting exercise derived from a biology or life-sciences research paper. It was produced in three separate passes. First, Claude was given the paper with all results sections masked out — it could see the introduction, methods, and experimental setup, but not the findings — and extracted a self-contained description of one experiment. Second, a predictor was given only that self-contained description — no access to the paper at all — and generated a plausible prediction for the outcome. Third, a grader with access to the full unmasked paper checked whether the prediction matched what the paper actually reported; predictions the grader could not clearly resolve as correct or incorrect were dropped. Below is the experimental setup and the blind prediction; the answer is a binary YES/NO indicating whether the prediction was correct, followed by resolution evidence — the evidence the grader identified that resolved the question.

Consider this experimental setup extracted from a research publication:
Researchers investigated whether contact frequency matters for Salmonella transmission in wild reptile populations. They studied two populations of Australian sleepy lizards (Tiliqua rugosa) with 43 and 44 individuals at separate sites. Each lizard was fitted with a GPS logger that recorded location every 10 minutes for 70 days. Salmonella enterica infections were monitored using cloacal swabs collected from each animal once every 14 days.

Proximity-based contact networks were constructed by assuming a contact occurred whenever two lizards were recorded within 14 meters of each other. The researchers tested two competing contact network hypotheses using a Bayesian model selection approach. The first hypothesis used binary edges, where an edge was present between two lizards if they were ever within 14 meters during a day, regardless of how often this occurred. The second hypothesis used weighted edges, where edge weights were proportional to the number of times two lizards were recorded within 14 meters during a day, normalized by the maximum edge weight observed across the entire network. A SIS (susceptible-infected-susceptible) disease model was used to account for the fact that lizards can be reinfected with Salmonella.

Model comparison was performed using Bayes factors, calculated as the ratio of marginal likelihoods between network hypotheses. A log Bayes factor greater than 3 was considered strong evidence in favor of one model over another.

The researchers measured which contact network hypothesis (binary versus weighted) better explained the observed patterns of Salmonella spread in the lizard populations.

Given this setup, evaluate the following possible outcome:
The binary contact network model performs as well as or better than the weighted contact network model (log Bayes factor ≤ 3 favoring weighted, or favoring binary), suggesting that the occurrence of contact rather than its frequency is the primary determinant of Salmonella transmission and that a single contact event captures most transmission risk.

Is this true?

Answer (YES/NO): NO